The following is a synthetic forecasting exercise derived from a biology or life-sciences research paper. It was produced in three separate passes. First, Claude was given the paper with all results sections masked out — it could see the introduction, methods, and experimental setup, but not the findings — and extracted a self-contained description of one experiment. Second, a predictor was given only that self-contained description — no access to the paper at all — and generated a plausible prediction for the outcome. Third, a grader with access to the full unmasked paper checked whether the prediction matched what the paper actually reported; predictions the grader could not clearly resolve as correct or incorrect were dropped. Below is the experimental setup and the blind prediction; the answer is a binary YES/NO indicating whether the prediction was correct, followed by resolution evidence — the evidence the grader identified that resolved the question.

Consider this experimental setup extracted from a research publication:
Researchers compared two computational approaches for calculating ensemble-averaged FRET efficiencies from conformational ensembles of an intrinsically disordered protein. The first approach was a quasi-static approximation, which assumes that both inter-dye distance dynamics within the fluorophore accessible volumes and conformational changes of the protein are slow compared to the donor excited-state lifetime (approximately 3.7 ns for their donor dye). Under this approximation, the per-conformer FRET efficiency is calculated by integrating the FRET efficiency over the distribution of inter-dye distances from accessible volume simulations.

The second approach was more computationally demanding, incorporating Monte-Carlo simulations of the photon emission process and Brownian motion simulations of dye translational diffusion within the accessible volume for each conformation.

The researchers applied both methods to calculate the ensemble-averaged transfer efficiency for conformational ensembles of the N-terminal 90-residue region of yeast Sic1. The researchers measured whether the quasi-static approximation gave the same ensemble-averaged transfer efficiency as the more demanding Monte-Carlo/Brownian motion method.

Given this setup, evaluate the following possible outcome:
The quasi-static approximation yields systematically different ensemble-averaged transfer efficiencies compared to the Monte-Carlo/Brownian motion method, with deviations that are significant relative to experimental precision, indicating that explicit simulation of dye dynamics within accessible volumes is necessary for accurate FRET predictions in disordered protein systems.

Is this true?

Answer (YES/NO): NO